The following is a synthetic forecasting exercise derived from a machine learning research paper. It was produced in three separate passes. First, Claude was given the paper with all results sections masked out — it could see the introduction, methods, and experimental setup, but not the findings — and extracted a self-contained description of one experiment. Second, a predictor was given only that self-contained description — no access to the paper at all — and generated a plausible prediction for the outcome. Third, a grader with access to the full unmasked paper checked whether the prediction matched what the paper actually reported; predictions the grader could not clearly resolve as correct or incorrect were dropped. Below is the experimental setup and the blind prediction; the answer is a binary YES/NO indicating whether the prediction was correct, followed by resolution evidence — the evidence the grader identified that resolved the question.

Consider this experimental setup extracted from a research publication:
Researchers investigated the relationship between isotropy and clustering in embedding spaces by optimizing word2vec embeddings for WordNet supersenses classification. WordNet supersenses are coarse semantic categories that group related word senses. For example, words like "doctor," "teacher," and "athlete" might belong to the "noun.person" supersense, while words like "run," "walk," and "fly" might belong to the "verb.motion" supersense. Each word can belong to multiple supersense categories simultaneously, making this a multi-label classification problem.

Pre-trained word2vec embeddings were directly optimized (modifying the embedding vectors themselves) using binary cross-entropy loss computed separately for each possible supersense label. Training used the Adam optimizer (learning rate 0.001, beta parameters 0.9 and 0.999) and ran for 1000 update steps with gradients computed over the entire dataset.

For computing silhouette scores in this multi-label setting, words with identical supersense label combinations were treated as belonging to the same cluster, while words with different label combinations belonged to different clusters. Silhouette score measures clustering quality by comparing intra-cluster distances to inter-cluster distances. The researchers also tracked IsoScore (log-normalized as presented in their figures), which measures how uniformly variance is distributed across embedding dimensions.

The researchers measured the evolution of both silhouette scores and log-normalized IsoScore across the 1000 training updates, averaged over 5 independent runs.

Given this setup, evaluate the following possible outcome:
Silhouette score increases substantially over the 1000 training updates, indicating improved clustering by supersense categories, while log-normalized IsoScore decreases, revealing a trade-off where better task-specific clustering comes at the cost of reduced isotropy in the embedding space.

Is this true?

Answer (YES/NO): YES